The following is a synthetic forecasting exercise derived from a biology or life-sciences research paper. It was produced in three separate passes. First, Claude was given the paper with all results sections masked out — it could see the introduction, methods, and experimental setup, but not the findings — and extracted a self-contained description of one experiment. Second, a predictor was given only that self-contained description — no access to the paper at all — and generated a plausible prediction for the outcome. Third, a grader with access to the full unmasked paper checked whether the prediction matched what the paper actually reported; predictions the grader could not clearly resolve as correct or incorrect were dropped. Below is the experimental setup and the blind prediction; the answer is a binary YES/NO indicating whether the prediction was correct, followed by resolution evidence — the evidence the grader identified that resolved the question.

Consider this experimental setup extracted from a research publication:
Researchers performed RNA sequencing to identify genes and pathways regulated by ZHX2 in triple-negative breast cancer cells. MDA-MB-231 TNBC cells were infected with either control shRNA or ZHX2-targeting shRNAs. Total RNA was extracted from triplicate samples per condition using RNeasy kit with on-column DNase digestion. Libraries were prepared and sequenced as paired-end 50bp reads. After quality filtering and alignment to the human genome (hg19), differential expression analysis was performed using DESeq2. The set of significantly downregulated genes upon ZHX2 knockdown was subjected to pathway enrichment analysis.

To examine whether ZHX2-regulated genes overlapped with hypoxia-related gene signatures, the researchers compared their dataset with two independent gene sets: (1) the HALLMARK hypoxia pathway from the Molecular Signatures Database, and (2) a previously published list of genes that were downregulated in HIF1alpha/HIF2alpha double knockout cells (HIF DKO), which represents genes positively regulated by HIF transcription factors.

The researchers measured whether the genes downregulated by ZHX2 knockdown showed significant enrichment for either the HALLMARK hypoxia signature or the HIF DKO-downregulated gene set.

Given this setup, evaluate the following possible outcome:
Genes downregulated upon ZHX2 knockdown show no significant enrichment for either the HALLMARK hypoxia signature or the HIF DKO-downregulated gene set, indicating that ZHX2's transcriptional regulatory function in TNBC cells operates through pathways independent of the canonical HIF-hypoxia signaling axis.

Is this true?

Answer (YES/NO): NO